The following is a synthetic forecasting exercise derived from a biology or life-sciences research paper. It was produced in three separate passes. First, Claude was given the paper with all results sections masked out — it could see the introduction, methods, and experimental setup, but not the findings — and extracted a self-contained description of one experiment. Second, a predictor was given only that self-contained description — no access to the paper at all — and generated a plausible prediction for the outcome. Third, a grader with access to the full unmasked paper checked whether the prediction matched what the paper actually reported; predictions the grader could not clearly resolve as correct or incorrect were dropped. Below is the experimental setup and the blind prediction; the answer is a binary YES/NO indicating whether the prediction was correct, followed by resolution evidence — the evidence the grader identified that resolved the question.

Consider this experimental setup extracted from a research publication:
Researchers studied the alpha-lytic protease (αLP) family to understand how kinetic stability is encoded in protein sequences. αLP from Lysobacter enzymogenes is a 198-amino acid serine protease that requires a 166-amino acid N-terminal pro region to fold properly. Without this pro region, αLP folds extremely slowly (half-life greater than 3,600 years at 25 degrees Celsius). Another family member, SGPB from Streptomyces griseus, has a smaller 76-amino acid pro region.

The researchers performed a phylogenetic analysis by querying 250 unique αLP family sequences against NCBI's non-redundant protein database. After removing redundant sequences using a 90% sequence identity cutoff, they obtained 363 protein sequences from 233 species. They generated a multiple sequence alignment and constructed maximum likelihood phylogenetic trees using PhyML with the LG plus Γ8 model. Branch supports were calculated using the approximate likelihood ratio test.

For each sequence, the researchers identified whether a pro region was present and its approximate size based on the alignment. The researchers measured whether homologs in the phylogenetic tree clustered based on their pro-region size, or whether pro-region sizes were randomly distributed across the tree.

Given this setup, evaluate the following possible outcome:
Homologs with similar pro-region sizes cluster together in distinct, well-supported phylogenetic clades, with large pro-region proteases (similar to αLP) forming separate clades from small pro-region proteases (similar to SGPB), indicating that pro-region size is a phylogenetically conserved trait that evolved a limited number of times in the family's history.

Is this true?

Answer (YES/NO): YES